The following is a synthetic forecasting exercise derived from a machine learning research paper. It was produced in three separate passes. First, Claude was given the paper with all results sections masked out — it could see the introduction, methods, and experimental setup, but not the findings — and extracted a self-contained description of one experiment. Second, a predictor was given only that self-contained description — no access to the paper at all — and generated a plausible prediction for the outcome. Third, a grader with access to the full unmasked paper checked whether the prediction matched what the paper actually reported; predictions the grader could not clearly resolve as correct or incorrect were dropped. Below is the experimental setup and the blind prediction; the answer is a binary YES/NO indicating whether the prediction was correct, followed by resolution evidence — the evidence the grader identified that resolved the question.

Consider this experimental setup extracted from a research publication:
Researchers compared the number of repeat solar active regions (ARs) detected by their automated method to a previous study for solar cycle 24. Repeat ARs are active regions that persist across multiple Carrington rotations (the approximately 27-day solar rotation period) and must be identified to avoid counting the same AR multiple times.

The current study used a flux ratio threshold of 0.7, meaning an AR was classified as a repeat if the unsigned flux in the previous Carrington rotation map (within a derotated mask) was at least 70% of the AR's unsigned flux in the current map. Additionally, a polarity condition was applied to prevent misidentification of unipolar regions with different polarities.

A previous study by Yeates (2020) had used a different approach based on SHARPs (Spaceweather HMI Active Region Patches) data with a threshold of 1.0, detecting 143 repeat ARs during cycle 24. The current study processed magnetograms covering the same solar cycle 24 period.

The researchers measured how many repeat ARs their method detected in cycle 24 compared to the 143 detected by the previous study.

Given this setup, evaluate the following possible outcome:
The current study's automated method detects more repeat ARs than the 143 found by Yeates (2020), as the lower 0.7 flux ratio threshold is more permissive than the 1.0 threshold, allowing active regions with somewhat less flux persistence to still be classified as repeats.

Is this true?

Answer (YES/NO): NO